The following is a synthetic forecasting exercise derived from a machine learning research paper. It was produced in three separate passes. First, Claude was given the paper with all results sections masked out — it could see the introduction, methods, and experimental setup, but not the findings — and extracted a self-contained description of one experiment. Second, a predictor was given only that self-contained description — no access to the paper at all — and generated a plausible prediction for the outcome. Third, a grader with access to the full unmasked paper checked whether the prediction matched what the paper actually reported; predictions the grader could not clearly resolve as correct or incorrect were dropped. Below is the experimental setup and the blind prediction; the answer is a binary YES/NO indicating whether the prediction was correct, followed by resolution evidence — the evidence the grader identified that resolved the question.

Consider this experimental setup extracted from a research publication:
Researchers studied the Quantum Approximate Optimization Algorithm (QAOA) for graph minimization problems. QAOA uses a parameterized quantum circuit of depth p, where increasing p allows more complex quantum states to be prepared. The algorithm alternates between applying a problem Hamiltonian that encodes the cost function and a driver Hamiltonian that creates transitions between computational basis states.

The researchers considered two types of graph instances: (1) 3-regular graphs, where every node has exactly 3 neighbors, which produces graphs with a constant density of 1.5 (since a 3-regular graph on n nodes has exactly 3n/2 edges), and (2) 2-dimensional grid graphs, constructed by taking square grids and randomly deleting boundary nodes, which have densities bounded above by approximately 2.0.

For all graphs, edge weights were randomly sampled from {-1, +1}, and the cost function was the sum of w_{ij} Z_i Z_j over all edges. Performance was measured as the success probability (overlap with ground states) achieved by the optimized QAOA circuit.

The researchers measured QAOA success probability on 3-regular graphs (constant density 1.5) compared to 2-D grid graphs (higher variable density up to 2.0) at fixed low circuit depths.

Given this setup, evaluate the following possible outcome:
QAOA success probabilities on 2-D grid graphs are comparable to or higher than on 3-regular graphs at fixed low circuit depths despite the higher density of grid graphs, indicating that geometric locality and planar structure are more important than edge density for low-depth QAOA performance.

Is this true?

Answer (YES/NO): NO